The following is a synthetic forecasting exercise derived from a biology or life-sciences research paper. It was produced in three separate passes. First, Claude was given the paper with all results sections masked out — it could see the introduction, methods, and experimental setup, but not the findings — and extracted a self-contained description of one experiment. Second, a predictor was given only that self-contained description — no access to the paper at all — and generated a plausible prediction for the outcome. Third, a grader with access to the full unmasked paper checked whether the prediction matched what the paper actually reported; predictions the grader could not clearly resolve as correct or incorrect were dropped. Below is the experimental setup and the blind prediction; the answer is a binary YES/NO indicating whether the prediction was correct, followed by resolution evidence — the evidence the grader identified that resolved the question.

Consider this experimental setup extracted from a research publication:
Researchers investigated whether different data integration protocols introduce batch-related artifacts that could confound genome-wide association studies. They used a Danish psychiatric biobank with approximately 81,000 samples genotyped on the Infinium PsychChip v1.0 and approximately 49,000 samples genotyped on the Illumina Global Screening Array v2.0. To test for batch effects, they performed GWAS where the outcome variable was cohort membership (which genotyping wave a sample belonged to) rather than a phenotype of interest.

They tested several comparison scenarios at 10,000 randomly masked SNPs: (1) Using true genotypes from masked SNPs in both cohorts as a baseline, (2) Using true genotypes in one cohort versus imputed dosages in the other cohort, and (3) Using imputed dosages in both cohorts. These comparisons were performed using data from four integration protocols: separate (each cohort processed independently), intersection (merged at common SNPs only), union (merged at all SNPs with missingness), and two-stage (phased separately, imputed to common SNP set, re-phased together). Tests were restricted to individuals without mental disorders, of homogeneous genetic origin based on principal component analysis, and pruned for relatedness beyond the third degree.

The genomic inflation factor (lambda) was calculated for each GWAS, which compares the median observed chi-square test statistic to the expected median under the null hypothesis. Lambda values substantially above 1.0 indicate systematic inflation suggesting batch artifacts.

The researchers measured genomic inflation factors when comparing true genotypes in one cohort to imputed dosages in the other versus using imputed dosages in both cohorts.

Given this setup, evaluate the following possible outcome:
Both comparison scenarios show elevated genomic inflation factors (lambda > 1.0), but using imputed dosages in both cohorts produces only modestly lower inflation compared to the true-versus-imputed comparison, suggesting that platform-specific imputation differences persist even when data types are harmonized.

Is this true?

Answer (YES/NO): YES